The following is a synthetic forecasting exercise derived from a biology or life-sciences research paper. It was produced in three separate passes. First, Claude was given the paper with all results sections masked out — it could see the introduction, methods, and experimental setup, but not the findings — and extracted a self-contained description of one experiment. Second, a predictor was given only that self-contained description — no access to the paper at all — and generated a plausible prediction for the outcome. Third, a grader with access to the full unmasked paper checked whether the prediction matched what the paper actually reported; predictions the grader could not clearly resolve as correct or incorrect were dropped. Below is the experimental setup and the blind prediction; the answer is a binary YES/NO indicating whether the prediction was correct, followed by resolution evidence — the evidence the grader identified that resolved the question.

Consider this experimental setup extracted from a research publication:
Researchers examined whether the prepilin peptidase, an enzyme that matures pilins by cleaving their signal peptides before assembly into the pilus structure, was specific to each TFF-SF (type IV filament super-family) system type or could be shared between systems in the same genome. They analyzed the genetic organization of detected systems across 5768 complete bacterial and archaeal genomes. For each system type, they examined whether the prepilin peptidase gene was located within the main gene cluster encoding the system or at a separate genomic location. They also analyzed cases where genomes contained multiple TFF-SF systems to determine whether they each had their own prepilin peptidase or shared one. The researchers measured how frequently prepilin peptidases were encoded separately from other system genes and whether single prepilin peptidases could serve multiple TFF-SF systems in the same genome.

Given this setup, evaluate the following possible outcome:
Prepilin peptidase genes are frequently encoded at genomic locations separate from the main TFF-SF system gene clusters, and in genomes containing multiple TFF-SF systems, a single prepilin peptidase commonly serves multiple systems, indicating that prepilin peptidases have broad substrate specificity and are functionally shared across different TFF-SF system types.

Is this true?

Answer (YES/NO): YES